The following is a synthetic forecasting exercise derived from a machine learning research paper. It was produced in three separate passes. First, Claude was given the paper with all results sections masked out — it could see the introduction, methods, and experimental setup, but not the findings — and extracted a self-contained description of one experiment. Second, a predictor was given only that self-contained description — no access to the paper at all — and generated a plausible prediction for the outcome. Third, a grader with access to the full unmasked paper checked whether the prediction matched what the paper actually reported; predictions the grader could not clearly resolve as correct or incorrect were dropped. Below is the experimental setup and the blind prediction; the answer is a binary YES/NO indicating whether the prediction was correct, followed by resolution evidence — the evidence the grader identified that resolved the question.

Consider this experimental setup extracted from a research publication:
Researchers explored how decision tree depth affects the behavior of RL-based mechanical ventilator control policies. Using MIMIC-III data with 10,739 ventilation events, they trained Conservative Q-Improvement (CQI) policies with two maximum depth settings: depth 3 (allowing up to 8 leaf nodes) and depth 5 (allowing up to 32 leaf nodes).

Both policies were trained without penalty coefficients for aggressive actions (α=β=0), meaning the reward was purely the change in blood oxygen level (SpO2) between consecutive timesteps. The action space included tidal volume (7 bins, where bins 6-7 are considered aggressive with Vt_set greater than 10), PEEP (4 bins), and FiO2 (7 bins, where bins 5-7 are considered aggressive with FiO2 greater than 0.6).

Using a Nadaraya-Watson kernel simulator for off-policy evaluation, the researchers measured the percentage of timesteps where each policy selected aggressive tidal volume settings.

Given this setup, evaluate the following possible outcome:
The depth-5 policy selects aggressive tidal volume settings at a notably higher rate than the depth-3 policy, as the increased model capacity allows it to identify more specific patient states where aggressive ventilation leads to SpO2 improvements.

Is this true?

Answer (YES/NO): YES